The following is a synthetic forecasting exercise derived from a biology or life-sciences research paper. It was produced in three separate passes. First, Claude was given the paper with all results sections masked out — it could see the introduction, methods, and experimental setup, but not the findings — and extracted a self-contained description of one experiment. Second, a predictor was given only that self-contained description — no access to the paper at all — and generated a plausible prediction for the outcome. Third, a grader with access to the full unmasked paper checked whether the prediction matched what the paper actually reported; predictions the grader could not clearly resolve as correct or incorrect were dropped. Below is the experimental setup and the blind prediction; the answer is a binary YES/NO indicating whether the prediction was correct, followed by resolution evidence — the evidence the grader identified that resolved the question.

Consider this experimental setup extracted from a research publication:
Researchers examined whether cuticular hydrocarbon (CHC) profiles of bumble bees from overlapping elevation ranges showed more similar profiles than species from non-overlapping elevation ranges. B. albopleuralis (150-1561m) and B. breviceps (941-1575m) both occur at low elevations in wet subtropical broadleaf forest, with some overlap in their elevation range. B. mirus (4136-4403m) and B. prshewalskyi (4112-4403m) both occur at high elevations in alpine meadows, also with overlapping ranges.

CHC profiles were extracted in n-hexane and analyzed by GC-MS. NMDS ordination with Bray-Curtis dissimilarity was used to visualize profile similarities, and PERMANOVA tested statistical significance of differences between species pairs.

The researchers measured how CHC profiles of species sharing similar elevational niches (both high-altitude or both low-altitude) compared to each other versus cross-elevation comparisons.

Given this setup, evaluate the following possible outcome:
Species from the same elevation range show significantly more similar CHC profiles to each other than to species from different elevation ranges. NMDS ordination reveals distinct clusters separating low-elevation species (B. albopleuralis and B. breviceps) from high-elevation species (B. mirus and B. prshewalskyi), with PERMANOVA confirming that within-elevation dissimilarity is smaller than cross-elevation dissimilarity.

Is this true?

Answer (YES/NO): NO